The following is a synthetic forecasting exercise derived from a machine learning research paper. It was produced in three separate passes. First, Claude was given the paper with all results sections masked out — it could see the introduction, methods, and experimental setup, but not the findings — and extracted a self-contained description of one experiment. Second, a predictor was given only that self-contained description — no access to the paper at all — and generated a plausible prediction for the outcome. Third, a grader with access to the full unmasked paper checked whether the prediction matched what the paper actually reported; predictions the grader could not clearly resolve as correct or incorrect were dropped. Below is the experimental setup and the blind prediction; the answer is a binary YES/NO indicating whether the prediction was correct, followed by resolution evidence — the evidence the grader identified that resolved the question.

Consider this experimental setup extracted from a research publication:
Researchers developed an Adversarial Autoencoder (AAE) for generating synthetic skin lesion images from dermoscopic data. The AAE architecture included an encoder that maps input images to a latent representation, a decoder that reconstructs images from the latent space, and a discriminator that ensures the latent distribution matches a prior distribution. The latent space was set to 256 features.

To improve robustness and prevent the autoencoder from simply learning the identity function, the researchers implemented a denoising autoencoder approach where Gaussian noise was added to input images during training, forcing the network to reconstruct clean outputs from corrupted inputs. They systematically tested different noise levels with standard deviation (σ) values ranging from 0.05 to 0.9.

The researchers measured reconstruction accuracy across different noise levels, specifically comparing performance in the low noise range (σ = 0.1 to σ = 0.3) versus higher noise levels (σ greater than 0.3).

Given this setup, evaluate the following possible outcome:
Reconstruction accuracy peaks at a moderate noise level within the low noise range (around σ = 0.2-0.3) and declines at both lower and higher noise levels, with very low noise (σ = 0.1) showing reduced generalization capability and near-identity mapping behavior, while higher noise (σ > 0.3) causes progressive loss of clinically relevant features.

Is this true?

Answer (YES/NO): NO